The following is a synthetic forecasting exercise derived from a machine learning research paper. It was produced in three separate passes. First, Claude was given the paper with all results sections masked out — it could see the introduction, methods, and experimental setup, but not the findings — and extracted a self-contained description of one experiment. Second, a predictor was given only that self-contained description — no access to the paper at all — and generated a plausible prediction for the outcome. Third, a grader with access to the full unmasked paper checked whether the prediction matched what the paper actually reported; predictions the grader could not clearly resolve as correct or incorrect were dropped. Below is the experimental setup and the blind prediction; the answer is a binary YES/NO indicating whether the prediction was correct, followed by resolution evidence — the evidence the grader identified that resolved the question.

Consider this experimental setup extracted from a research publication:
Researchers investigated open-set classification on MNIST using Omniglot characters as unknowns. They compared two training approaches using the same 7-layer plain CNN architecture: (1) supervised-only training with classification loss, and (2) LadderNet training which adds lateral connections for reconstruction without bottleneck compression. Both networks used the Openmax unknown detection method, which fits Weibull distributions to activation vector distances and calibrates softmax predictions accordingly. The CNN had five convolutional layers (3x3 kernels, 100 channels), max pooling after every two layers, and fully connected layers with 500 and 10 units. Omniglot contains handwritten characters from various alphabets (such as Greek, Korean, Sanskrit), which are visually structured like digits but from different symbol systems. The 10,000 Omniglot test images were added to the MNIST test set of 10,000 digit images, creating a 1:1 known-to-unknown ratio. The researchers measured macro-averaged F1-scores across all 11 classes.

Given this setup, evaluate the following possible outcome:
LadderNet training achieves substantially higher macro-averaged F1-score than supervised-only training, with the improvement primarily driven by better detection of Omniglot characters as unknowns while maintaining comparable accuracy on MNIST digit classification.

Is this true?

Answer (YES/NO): YES